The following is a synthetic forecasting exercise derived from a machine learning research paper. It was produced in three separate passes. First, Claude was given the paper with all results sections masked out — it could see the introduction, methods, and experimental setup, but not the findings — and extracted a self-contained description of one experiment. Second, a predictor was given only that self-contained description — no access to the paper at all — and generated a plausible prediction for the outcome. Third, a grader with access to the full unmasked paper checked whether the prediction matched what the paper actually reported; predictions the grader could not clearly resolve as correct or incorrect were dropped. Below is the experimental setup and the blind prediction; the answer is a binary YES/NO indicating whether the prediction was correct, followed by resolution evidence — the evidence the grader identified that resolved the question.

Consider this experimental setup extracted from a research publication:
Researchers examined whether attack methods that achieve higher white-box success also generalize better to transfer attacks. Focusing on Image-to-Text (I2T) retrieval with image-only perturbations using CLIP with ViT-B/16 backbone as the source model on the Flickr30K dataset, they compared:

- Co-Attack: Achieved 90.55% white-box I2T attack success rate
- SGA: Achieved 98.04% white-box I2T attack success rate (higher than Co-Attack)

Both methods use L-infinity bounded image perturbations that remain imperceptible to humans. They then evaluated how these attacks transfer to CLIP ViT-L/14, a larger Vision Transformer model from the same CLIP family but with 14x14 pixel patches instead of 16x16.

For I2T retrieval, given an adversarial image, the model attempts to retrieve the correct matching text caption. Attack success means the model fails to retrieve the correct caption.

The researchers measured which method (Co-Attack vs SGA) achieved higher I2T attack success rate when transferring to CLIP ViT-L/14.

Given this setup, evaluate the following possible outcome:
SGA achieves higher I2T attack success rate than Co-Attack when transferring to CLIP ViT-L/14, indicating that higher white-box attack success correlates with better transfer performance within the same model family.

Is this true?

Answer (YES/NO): YES